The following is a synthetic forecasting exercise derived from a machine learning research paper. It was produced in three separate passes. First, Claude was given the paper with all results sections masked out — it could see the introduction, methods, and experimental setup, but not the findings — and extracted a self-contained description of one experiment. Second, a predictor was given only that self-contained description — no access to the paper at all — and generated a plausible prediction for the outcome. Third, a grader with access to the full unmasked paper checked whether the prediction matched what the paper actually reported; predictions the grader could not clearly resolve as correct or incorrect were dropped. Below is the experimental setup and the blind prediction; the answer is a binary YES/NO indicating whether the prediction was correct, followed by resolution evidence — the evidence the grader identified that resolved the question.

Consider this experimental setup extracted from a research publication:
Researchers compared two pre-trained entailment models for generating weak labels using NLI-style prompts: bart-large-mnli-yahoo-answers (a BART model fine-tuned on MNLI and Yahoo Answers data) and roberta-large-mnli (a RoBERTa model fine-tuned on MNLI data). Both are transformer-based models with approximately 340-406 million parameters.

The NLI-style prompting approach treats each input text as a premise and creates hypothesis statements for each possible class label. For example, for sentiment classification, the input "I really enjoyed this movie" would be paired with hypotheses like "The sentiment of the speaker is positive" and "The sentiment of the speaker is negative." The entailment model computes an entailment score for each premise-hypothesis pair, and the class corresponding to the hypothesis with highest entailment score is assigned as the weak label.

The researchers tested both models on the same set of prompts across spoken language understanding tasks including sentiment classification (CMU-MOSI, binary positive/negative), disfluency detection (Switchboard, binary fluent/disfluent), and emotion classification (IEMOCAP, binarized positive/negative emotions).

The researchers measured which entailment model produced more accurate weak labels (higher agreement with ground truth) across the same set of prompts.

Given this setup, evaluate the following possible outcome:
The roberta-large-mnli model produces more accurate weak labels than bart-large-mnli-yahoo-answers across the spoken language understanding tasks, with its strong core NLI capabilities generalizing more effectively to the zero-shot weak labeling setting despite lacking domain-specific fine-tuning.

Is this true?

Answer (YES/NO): NO